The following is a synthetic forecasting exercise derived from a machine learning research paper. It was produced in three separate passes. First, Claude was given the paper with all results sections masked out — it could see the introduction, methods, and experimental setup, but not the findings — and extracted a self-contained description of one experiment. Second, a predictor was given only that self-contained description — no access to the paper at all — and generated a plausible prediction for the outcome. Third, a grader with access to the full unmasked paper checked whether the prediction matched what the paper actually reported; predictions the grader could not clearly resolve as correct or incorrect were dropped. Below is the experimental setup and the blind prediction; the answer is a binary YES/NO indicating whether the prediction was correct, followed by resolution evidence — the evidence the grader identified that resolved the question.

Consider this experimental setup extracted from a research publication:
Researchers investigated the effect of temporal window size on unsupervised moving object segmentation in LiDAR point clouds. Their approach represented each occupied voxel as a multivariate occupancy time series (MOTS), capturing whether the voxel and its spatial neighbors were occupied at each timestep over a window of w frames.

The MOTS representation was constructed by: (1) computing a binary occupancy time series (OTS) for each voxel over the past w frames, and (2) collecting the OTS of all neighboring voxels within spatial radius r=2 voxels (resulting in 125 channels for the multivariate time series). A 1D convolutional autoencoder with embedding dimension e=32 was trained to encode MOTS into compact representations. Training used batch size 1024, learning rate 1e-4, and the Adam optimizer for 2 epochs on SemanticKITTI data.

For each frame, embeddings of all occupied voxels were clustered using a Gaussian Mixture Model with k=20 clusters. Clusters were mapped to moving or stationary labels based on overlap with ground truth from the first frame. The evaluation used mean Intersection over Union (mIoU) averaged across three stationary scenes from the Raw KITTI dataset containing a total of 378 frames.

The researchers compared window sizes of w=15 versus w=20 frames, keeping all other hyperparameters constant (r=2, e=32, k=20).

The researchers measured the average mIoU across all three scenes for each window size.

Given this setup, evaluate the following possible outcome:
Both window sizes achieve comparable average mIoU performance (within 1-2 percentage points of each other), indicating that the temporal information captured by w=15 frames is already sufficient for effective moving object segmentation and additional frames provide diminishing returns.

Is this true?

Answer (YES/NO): YES